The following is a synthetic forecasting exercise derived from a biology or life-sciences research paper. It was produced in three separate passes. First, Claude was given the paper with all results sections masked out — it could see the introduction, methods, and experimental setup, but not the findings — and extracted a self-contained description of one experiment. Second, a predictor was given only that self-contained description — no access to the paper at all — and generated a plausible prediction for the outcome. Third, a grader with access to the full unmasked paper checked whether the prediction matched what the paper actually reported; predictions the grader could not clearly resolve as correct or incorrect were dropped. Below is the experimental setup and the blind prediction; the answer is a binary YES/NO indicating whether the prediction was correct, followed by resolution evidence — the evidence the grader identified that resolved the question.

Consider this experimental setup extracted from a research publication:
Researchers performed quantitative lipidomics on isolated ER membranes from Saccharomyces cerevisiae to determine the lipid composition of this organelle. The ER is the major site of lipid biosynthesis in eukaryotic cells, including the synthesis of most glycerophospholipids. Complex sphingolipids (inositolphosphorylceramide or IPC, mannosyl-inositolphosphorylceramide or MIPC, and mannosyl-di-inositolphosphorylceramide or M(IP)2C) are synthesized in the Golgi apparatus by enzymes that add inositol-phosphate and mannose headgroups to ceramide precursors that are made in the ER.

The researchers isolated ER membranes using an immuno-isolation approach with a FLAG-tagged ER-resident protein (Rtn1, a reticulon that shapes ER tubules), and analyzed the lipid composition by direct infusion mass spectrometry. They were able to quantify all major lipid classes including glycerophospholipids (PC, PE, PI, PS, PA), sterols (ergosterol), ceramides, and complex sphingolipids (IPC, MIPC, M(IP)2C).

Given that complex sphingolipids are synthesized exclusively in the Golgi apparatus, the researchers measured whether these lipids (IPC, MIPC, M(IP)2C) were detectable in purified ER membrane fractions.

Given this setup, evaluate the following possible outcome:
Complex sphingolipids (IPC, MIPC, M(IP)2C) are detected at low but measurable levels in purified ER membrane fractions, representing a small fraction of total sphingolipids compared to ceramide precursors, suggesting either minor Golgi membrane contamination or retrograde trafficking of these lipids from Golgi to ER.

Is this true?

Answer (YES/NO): NO